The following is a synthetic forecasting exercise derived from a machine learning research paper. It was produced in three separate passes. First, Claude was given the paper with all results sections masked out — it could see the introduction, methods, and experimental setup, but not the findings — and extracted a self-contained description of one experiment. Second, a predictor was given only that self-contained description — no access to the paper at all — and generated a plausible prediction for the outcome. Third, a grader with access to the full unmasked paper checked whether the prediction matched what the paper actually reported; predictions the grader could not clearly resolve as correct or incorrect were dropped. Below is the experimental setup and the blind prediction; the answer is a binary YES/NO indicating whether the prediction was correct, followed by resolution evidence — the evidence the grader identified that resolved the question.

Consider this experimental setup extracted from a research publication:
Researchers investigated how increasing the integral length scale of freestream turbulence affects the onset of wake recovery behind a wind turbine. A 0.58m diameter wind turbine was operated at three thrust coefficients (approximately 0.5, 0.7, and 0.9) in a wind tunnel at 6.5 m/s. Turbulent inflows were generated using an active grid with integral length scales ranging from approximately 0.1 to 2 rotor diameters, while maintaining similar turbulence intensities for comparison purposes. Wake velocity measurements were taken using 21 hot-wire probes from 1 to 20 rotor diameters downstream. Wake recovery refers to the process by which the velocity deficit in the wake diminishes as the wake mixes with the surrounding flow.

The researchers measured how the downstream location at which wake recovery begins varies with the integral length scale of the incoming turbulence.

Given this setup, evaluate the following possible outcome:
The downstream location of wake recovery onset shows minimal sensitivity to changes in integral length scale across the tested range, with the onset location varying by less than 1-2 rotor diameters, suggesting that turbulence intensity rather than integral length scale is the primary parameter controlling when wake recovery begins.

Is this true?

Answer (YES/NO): NO